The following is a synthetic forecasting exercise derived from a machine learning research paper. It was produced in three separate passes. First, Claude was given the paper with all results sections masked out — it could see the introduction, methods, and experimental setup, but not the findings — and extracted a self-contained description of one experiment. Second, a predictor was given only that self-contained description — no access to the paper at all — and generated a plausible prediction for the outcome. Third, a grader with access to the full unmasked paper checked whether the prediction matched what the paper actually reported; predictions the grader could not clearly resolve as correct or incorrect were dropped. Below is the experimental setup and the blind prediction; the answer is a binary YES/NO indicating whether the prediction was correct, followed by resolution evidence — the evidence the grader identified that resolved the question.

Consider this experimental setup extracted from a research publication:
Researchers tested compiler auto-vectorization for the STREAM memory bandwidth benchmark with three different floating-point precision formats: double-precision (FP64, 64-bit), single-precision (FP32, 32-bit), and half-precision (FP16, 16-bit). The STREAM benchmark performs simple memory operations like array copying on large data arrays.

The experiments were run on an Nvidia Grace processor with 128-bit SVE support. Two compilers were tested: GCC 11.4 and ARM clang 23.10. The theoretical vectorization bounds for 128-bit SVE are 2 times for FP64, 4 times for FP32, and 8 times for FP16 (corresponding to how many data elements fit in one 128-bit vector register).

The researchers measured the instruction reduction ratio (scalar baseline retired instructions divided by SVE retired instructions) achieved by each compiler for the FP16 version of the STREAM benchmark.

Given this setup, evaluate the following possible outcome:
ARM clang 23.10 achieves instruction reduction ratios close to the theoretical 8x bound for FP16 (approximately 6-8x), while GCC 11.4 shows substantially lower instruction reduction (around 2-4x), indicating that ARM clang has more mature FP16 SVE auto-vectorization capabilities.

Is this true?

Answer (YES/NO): NO